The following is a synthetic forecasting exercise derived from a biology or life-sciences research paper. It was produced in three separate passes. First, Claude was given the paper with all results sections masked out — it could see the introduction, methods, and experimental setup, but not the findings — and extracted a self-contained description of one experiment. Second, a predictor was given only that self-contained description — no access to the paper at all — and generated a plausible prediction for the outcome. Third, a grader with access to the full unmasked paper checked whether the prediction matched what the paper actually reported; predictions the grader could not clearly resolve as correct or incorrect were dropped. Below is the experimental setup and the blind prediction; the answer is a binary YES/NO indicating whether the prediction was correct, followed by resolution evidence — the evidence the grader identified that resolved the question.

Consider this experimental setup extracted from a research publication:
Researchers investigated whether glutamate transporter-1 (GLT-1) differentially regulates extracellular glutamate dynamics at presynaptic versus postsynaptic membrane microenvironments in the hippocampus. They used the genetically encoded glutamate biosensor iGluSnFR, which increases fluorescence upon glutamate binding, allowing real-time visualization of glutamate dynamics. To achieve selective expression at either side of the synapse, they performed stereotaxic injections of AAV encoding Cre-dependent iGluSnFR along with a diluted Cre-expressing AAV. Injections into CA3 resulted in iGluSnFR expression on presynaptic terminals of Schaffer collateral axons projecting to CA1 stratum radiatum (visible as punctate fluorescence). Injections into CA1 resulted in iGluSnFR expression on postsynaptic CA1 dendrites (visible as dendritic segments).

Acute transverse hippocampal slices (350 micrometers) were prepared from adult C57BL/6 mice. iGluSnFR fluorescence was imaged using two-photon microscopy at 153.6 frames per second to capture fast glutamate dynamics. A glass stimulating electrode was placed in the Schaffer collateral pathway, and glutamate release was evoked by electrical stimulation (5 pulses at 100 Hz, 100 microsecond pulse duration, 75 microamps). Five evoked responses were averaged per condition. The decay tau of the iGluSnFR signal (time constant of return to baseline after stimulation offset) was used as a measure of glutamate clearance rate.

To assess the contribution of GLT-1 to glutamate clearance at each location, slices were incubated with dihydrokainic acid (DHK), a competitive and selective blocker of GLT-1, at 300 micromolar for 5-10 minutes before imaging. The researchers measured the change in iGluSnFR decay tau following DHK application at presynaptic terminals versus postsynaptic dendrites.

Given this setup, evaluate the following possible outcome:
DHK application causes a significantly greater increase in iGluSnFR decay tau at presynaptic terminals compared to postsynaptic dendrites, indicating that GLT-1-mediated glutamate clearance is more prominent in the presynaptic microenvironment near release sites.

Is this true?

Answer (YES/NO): NO